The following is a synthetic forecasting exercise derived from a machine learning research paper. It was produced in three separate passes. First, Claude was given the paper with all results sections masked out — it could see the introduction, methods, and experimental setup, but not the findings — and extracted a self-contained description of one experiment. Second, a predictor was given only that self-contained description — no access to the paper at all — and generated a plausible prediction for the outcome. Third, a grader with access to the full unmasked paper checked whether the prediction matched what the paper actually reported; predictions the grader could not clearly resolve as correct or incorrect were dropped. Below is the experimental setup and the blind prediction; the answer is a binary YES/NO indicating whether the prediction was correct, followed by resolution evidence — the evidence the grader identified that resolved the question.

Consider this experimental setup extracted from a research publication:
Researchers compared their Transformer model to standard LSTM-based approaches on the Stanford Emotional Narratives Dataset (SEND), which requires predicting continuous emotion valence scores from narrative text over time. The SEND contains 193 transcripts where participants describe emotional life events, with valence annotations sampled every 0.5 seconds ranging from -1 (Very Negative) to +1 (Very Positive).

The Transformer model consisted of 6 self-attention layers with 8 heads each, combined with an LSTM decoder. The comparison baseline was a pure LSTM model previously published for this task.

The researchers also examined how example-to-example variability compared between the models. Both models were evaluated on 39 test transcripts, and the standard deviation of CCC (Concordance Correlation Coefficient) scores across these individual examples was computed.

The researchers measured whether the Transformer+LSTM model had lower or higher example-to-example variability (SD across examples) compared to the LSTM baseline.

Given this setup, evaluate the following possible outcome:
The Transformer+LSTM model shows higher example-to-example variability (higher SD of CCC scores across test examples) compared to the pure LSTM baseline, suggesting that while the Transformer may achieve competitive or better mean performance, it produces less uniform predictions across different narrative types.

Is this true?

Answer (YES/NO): YES